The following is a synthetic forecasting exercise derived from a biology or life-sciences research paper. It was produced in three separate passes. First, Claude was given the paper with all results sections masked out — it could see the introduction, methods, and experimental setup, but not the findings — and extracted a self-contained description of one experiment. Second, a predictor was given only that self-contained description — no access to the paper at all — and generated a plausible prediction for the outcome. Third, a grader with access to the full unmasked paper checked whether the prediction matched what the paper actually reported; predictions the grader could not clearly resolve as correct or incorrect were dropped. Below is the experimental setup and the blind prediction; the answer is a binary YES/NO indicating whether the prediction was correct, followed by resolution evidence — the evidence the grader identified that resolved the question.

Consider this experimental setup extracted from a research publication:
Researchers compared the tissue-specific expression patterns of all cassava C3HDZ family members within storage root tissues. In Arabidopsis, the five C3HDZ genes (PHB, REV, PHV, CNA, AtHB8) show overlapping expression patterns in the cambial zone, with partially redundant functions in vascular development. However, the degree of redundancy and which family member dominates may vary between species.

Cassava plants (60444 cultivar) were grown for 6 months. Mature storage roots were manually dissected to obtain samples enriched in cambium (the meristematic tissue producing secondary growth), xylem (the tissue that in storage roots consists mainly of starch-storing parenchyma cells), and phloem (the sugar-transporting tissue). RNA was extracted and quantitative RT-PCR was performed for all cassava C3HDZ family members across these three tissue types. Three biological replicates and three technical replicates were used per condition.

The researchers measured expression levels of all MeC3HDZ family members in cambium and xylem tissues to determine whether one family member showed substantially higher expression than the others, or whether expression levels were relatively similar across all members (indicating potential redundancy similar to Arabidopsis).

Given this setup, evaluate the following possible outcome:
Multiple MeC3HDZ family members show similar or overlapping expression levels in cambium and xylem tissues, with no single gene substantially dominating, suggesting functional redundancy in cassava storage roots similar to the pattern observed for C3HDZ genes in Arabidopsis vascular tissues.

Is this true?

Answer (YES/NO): NO